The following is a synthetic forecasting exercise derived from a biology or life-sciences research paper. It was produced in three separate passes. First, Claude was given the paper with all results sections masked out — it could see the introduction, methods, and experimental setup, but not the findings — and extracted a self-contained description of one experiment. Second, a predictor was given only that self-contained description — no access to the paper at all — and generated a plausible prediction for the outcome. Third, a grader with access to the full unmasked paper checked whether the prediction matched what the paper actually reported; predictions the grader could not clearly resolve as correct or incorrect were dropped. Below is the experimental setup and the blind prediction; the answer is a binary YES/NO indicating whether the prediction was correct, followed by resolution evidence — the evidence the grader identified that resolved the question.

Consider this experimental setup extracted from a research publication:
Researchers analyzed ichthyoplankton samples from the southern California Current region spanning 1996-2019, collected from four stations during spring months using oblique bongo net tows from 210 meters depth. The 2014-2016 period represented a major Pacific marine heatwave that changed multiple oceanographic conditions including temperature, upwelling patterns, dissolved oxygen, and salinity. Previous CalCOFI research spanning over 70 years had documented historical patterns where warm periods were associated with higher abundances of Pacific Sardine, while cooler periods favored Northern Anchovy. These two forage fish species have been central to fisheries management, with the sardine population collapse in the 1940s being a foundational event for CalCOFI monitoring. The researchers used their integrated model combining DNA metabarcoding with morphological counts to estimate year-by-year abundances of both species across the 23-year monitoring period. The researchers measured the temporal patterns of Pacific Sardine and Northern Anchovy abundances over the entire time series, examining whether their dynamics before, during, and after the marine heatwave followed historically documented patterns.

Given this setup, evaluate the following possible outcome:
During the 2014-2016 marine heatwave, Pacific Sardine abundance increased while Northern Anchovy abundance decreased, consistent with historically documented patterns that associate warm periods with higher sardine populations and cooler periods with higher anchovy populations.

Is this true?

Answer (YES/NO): NO